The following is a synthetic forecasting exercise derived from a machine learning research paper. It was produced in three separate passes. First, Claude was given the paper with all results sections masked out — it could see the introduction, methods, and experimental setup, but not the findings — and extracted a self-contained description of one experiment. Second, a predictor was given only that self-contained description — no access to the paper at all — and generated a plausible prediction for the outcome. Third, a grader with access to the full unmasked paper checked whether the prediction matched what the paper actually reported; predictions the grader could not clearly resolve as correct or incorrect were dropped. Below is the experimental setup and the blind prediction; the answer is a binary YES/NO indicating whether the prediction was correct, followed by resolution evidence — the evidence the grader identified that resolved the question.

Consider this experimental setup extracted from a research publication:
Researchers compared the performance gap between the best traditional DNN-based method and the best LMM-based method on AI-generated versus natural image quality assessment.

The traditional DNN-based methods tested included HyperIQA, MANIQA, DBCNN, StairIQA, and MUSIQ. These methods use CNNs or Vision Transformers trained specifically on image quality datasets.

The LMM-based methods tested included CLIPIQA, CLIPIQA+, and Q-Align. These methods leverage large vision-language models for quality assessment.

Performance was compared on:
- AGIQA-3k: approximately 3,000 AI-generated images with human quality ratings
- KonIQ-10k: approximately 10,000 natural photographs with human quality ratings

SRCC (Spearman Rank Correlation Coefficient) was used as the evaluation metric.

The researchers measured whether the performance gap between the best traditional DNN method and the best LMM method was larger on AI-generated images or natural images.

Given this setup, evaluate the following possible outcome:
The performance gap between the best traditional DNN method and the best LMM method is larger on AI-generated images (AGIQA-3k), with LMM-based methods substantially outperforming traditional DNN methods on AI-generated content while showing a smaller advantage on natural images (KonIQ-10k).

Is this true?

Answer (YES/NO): NO